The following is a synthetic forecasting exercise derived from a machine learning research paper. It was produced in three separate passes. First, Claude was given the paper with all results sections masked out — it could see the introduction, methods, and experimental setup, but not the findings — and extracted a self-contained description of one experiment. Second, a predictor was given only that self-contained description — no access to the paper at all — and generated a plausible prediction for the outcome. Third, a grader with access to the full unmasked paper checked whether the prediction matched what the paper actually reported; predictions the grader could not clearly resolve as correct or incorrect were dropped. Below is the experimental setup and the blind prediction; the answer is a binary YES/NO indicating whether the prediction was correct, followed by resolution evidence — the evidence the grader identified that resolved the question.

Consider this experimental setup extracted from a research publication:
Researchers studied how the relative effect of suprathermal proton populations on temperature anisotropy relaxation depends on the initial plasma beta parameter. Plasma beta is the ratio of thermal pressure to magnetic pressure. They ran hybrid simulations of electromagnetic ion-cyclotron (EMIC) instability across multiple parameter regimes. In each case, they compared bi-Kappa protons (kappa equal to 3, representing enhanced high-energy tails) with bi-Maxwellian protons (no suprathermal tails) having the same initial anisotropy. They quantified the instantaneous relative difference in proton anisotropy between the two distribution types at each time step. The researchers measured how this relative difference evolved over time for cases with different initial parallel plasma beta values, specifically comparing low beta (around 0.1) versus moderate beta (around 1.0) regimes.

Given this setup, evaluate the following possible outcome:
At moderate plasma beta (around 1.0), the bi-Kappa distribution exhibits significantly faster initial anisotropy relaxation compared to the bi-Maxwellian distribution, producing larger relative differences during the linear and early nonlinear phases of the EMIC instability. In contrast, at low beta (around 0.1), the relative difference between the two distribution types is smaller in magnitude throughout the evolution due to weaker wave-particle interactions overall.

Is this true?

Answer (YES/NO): NO